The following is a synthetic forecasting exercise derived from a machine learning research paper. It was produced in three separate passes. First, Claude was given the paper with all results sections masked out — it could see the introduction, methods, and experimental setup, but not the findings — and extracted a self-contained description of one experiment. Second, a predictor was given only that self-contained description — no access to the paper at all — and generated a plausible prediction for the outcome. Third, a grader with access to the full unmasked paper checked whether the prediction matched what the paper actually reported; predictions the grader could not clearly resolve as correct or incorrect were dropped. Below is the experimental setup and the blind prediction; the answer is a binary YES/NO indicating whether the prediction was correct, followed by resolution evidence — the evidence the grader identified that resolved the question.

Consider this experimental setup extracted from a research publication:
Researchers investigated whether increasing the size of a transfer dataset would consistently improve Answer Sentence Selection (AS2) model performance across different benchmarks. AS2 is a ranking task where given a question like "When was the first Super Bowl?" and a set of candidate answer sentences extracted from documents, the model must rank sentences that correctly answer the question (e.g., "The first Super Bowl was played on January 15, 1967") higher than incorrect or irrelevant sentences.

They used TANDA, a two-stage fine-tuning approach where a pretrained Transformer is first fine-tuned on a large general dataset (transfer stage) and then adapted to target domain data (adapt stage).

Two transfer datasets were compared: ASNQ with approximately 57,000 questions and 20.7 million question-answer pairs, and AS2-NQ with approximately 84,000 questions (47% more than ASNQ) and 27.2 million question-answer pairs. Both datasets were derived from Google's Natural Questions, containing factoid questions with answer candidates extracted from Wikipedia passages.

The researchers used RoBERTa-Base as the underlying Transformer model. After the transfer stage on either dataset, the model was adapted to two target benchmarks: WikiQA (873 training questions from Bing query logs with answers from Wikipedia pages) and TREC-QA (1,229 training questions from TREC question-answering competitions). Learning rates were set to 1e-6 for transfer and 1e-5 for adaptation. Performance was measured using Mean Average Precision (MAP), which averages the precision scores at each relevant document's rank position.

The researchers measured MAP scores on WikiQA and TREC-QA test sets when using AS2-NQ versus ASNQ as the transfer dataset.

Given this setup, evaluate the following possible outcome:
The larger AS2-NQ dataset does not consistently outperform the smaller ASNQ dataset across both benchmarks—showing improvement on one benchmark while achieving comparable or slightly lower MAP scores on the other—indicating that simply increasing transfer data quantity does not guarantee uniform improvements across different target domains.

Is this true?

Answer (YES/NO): YES